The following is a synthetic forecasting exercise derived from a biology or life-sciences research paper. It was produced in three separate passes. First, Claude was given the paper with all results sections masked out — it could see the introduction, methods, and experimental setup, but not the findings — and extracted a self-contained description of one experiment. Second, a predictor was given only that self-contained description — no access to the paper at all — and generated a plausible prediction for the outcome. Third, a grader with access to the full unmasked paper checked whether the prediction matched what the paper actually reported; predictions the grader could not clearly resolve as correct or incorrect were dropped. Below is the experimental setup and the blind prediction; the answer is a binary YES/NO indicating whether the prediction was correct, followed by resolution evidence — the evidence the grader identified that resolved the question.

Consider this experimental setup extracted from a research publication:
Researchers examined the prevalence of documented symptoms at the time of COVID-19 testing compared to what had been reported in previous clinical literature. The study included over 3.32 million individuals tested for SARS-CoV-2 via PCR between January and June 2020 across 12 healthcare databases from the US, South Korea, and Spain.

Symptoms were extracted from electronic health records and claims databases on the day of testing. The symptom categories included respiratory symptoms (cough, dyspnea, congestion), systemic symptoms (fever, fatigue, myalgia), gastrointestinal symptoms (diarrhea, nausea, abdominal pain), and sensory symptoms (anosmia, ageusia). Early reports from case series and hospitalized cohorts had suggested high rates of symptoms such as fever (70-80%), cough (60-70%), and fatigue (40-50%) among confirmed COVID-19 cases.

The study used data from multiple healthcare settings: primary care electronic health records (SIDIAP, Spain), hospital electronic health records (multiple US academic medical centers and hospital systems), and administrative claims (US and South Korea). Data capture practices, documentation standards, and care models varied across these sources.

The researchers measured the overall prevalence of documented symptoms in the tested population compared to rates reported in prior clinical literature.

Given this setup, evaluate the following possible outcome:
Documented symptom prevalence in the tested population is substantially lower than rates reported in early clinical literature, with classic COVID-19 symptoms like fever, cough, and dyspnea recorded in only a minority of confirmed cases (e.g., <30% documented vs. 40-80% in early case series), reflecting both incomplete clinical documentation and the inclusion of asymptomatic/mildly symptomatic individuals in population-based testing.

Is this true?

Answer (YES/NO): YES